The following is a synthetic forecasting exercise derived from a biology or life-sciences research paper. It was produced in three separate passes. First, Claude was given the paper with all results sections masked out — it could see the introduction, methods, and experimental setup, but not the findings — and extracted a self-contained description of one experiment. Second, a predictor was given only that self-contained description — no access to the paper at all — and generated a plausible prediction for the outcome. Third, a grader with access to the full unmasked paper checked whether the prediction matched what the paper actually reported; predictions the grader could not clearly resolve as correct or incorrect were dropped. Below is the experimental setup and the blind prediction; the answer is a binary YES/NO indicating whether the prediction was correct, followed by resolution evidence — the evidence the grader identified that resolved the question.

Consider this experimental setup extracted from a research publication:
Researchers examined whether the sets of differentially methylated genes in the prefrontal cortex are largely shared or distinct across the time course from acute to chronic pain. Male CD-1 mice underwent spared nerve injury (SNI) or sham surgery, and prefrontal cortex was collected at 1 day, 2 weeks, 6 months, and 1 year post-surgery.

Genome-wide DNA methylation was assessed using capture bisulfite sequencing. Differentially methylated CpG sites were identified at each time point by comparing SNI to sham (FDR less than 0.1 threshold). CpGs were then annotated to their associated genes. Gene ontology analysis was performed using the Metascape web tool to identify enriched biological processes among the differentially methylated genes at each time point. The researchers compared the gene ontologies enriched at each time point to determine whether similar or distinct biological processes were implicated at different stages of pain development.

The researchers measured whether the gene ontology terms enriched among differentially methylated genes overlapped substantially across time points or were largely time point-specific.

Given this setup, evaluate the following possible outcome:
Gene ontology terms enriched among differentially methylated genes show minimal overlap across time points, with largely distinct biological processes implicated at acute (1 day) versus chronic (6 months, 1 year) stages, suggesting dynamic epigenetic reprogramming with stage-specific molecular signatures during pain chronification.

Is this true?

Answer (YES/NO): YES